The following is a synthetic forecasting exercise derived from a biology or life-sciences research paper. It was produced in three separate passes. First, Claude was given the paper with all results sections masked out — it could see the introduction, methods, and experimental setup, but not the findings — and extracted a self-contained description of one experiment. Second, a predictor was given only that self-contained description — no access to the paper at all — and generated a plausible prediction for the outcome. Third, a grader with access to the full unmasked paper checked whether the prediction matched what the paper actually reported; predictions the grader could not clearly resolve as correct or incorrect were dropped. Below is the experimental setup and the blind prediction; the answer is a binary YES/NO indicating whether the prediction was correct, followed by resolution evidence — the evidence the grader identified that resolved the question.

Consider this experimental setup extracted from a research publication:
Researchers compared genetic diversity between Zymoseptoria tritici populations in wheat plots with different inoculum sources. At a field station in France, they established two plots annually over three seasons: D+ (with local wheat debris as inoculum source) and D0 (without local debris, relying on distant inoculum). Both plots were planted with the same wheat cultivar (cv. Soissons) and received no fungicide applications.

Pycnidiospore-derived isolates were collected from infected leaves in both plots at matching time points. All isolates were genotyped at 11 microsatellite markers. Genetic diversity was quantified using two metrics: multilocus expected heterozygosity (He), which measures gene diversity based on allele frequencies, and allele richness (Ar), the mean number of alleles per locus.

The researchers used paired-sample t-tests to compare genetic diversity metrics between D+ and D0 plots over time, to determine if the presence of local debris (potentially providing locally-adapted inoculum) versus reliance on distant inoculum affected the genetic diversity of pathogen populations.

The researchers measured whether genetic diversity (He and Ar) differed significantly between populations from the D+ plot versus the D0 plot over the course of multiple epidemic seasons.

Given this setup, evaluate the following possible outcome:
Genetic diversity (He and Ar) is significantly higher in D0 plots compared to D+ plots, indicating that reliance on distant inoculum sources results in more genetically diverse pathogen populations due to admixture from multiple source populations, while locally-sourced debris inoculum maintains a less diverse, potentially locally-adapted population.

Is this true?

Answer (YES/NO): NO